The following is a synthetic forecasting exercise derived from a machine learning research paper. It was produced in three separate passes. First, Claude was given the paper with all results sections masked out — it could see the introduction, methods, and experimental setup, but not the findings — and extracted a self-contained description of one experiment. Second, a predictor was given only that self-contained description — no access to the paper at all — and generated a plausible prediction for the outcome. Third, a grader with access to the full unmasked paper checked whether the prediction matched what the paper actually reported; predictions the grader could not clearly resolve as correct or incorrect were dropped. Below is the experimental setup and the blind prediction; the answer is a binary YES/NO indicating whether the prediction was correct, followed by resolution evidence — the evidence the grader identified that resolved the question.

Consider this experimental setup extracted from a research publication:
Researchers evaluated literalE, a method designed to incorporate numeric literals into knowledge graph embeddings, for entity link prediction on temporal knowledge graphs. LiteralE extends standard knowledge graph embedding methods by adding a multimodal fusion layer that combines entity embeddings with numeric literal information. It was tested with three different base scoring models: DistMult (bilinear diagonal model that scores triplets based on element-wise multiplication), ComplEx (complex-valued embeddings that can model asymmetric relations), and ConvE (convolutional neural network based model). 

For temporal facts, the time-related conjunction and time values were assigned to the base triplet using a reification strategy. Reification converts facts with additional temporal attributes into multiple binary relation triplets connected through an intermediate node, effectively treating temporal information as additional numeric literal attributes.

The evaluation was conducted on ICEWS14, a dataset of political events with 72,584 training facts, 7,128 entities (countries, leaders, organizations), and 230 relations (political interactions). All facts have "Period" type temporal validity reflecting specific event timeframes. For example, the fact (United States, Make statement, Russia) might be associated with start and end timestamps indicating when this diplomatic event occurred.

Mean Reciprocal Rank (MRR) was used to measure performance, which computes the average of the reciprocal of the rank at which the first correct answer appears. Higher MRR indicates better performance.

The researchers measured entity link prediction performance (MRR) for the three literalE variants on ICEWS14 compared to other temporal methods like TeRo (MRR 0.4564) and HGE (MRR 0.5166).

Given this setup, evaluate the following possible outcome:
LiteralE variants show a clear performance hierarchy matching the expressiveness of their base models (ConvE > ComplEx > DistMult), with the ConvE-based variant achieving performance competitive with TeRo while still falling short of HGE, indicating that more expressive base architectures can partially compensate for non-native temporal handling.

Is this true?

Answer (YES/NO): NO